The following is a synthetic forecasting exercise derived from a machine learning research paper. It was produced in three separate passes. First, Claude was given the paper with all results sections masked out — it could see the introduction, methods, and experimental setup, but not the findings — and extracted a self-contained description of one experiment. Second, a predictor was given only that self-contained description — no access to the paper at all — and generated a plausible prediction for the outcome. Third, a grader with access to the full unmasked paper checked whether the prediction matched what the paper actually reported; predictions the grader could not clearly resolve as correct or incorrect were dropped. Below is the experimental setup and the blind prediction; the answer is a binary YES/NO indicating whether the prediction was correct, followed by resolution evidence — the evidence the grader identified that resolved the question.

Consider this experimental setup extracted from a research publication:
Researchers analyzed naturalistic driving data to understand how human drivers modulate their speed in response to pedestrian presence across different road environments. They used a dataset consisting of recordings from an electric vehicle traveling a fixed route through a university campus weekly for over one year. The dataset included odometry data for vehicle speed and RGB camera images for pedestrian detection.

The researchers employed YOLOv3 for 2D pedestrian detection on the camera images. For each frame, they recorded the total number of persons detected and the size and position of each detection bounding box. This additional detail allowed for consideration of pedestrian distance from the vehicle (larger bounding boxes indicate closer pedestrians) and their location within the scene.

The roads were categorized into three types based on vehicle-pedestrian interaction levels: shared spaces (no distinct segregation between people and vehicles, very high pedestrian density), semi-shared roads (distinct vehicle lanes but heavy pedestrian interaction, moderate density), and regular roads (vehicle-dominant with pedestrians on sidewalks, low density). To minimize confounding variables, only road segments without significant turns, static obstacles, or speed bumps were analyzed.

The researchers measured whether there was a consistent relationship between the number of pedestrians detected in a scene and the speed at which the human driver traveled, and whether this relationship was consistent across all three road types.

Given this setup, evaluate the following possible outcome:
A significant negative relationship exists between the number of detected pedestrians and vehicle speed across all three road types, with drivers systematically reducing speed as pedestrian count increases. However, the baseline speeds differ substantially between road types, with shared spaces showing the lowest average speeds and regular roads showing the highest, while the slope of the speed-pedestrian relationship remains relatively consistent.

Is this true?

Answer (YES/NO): NO